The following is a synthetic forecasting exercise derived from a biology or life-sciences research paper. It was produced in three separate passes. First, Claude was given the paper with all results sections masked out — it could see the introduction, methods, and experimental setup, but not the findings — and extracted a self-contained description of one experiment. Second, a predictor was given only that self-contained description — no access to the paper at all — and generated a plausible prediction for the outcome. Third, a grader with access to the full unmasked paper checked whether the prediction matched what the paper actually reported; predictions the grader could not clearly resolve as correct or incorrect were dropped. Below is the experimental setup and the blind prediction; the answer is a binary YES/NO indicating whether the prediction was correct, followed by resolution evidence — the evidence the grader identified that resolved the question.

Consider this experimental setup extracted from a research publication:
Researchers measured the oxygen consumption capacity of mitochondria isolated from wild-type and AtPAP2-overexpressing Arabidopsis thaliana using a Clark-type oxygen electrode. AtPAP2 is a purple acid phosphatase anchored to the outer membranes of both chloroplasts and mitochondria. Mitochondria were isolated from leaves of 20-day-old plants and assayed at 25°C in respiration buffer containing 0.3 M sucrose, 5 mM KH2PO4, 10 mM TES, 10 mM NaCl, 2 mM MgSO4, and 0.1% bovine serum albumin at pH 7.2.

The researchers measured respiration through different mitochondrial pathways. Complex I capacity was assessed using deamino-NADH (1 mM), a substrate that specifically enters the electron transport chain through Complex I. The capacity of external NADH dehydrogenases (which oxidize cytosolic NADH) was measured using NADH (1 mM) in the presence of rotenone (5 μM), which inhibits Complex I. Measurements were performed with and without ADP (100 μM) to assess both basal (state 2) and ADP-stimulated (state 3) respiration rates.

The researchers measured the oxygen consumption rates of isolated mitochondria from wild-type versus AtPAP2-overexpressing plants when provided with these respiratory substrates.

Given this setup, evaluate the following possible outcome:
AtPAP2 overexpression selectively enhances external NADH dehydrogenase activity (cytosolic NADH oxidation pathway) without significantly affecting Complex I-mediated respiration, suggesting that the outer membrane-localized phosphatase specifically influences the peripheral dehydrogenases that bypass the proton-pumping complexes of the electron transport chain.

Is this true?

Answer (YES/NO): NO